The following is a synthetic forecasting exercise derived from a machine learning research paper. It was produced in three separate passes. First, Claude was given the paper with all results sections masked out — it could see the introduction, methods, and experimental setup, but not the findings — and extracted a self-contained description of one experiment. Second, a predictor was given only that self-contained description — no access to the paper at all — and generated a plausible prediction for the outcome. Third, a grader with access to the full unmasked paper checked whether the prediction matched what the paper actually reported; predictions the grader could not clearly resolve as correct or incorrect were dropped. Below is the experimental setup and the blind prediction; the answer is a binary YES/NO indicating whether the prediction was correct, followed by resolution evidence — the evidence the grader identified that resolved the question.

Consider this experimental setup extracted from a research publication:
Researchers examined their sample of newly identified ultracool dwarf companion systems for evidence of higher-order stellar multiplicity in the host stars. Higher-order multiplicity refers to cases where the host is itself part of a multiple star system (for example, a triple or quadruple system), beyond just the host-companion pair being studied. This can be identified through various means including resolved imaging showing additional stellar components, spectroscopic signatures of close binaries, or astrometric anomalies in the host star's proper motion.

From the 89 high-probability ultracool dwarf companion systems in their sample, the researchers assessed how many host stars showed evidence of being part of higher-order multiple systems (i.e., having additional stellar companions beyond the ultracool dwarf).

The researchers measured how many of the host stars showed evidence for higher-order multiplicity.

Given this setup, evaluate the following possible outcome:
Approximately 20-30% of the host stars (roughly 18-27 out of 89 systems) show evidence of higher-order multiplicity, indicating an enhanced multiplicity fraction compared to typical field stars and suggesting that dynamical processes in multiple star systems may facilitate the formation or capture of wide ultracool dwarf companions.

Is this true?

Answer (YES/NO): YES